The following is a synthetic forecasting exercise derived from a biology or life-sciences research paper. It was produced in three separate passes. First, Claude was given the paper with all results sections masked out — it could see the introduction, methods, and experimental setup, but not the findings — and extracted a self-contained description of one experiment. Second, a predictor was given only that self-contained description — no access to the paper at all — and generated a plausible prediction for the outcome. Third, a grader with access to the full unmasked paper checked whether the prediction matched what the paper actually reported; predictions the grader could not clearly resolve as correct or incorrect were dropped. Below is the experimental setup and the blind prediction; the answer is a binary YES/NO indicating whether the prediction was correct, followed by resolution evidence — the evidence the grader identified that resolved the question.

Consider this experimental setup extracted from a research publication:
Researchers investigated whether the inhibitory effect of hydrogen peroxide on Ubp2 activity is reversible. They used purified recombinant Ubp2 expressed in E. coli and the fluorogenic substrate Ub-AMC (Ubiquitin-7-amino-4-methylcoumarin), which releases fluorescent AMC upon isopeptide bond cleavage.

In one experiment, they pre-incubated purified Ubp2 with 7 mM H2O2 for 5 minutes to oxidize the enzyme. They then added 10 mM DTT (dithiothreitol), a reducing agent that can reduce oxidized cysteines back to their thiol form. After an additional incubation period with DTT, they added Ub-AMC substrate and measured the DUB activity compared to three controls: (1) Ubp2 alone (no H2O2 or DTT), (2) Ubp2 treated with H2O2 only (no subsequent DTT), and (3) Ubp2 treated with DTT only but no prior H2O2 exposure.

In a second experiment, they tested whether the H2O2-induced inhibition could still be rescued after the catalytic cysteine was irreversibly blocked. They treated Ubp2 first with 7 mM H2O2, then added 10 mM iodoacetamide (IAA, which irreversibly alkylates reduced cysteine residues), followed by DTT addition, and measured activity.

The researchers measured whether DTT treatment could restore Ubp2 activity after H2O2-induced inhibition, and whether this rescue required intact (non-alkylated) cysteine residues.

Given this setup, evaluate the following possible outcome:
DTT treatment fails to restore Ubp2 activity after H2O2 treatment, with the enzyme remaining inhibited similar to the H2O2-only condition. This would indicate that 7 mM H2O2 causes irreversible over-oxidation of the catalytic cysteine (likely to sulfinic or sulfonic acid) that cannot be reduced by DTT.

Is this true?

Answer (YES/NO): NO